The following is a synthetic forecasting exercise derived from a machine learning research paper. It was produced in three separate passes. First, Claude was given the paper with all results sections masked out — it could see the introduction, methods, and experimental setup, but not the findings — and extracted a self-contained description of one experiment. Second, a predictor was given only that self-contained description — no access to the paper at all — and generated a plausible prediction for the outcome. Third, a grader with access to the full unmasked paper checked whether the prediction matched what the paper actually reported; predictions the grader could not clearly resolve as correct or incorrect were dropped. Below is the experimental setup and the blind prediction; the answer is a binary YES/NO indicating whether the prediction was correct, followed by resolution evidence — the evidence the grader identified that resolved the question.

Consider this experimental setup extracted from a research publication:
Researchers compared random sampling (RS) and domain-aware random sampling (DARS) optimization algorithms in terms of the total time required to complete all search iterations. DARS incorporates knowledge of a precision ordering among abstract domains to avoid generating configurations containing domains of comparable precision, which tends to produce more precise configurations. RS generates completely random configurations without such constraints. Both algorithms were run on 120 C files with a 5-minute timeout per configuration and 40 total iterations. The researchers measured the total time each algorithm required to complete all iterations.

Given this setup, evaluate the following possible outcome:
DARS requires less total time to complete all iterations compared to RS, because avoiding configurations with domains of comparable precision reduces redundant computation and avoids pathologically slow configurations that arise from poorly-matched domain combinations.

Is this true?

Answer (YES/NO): NO